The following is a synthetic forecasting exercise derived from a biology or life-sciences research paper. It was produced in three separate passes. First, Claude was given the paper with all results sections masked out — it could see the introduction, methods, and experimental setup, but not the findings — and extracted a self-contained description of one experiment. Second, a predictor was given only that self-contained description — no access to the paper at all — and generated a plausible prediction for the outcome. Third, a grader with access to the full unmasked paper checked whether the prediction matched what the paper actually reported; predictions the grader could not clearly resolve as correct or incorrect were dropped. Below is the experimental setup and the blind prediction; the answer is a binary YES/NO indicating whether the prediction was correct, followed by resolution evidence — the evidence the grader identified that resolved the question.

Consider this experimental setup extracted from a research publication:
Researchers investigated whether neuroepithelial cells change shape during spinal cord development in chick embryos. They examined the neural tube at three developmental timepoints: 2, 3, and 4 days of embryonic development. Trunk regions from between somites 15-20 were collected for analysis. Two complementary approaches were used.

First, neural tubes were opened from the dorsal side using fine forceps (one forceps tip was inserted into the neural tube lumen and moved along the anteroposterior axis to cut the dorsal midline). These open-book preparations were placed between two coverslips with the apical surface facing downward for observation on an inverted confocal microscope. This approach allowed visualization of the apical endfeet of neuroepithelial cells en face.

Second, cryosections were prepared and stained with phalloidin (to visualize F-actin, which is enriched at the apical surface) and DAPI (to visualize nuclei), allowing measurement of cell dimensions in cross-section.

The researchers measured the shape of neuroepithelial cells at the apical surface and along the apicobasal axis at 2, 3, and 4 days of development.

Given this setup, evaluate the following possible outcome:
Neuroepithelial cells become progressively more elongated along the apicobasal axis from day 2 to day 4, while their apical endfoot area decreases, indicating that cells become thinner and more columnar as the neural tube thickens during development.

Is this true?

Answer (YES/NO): NO